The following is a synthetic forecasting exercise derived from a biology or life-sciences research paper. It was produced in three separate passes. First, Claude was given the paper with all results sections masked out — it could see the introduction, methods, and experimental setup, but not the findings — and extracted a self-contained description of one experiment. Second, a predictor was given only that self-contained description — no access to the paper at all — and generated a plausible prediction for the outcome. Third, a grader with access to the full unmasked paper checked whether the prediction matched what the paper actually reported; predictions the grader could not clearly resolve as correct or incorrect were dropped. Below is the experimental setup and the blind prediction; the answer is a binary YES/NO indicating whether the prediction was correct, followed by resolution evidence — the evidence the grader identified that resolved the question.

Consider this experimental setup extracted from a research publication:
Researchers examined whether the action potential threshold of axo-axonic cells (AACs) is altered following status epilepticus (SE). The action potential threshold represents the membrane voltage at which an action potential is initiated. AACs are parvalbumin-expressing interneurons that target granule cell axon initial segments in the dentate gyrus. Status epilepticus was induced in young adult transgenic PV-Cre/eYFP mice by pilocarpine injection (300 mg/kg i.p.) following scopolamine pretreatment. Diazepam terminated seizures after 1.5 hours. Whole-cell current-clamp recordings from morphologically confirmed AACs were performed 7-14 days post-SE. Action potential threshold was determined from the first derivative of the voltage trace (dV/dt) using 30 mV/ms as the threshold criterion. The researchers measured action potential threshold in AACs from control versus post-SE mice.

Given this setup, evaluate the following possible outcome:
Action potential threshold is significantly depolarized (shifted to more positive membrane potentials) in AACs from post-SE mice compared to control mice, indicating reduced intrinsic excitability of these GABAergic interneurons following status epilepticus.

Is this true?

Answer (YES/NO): NO